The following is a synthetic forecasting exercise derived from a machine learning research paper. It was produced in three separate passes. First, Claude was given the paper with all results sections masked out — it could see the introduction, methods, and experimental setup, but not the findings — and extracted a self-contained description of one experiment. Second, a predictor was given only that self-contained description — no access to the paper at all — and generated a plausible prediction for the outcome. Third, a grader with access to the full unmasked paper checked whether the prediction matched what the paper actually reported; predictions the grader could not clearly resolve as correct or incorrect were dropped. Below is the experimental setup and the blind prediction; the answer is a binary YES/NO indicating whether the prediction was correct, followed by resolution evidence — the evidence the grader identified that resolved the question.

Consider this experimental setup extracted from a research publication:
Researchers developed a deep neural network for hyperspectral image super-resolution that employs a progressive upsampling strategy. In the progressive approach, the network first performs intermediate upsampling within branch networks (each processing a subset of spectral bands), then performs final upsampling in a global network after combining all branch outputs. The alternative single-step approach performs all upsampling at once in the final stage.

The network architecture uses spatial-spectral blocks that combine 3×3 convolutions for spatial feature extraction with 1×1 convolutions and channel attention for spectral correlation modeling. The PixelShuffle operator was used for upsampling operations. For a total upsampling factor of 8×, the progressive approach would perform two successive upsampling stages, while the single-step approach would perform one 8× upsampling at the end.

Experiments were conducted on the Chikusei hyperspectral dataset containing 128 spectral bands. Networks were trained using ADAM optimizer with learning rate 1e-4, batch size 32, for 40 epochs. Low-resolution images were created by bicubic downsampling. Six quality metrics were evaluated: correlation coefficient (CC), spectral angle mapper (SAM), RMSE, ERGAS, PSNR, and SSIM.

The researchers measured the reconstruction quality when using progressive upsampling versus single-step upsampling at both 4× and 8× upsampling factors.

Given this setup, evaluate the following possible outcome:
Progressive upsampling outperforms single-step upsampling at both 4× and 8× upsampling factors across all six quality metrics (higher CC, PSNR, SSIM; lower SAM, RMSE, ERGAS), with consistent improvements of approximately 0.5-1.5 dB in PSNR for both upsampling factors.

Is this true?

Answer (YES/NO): NO